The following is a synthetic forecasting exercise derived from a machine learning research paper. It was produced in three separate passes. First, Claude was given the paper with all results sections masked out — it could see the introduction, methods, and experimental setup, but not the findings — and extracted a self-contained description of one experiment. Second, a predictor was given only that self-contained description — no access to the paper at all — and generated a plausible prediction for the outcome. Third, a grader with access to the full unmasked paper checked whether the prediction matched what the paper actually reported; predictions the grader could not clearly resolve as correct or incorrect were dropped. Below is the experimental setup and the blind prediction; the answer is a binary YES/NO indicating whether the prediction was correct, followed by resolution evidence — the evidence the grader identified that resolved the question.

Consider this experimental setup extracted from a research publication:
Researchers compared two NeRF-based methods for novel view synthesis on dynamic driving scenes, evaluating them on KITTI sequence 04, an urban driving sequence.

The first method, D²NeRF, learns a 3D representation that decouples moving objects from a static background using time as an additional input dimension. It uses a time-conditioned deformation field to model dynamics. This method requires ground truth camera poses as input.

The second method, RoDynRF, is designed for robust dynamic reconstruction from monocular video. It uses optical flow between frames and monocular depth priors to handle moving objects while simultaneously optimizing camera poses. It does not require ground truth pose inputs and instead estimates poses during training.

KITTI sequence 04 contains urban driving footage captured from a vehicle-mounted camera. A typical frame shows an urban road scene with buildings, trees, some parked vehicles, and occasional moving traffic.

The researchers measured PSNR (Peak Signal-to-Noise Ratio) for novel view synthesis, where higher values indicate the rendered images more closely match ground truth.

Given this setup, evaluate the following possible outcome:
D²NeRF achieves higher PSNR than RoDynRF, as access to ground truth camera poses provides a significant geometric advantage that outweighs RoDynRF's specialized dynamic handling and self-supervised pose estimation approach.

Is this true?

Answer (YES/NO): NO